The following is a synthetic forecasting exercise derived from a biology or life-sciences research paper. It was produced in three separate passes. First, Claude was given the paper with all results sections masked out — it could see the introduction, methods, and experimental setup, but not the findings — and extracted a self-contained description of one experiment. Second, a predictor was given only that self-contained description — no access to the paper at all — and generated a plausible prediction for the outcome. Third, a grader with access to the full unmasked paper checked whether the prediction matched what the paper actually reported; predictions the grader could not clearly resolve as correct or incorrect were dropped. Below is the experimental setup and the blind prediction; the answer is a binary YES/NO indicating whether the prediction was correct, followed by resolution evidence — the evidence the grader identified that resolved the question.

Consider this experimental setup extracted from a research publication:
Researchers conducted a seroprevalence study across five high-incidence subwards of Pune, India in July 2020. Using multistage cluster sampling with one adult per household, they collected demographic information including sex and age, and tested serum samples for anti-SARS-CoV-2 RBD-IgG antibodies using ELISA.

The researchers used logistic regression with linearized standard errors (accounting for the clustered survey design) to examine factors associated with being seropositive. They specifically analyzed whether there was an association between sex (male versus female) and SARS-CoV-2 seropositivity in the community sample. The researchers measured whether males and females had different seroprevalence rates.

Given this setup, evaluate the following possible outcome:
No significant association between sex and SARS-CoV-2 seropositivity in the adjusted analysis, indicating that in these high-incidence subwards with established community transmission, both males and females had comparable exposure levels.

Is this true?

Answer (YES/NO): YES